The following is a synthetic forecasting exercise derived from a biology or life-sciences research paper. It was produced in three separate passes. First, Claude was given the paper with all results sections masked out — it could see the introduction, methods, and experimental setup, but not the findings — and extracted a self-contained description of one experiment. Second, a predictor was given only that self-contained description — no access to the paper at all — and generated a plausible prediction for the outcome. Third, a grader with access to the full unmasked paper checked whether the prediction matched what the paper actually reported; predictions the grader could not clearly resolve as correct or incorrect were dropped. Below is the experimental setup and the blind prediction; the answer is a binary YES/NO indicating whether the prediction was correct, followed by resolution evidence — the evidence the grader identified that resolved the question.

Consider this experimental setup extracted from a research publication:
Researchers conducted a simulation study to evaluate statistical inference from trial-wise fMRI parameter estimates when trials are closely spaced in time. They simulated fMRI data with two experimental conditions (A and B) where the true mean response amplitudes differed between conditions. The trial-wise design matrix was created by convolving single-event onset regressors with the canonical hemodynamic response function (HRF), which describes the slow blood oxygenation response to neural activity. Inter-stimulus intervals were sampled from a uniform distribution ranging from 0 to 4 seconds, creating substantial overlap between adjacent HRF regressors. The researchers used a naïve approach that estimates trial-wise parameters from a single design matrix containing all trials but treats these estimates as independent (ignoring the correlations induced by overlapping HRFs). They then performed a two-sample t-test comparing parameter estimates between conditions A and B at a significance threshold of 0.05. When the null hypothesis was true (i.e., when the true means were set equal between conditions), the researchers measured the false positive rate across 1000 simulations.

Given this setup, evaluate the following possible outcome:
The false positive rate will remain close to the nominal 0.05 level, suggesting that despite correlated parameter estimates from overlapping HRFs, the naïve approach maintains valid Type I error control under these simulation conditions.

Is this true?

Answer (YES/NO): YES